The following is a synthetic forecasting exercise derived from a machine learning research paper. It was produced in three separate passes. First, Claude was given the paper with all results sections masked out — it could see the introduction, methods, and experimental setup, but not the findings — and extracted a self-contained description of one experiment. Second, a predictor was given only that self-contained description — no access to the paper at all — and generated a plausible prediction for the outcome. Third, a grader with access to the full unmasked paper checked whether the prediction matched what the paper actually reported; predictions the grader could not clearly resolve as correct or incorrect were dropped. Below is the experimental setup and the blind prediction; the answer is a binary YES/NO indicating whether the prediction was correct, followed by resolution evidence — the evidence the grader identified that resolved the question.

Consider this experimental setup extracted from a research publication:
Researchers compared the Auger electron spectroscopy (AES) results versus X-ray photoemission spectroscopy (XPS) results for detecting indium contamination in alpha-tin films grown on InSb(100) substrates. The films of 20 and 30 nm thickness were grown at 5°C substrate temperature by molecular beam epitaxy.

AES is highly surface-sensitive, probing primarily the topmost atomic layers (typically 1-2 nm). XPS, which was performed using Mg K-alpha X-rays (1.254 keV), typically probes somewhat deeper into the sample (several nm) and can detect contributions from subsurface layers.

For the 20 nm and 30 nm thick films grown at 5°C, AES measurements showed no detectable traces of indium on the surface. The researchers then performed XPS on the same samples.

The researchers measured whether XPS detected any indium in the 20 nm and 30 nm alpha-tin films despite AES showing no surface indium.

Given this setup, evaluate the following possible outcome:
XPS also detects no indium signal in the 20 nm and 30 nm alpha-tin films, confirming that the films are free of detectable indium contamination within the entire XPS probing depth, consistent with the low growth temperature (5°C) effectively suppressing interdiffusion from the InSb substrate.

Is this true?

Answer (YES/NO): NO